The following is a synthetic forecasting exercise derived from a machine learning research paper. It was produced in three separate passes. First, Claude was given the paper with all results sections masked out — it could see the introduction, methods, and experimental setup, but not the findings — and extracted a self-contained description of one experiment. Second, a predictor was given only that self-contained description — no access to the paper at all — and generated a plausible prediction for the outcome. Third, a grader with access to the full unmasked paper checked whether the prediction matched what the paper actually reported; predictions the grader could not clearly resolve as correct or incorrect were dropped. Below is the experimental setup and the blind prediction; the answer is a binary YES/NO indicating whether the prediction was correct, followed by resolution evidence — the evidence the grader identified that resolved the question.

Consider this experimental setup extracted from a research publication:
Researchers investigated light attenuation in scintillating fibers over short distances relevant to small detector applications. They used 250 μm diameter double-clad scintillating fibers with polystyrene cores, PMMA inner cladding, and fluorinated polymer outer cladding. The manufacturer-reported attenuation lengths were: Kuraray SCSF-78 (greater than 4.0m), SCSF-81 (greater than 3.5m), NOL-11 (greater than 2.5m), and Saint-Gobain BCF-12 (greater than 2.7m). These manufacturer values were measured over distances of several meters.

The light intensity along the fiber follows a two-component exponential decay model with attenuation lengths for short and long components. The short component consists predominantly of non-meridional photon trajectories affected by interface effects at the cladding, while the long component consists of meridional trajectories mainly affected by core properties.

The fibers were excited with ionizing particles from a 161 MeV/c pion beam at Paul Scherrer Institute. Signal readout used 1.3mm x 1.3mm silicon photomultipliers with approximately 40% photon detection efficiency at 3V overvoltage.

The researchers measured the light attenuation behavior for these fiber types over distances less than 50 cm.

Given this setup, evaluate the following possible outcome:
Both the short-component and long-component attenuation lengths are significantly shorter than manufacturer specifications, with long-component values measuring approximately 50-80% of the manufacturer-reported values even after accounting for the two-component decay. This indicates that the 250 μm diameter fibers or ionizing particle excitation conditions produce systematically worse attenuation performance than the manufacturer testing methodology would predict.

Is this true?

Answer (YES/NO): NO